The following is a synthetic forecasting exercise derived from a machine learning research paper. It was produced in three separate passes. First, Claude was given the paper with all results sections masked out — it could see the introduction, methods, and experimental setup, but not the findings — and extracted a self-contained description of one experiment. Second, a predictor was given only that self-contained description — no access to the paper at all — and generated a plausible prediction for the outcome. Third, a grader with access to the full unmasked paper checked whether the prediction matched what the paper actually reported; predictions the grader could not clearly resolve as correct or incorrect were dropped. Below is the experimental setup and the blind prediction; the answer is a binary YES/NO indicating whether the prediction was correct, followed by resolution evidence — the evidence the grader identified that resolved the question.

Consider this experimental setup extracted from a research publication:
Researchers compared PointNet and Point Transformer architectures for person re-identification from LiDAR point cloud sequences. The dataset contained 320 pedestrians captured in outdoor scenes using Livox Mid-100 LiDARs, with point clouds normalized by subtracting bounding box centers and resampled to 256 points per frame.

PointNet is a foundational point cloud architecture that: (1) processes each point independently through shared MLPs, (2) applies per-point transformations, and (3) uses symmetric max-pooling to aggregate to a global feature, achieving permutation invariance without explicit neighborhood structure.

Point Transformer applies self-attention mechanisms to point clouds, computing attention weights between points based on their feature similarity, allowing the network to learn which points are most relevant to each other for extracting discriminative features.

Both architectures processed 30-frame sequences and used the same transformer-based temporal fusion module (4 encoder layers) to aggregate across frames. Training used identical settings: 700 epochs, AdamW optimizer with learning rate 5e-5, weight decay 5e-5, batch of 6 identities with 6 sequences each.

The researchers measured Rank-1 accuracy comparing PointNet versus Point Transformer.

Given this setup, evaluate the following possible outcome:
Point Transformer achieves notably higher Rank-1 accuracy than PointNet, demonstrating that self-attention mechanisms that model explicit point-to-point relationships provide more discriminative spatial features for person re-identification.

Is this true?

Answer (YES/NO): YES